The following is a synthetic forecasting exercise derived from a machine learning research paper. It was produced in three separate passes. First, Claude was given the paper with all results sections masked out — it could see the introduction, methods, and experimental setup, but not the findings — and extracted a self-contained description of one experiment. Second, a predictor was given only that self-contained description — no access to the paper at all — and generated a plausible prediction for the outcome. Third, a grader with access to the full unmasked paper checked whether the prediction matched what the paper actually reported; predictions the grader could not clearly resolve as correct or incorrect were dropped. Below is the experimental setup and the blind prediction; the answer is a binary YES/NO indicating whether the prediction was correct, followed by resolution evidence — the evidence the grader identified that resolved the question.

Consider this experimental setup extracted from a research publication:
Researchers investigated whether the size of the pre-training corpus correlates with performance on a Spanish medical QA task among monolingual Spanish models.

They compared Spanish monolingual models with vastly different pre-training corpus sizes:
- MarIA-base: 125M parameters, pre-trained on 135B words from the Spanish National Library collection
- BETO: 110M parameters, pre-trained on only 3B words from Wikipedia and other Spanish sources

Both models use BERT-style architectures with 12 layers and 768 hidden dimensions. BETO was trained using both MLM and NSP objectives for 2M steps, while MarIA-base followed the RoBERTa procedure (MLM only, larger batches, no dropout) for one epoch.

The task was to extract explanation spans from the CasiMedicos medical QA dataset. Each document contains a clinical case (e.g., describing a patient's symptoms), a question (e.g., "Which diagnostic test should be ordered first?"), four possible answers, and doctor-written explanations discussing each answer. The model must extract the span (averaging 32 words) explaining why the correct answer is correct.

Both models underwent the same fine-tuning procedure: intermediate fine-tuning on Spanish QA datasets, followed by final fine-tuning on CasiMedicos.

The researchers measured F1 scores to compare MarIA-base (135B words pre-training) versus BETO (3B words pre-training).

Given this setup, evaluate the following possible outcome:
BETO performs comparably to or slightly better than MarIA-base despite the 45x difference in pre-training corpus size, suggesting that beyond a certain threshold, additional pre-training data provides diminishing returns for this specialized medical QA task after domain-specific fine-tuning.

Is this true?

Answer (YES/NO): YES